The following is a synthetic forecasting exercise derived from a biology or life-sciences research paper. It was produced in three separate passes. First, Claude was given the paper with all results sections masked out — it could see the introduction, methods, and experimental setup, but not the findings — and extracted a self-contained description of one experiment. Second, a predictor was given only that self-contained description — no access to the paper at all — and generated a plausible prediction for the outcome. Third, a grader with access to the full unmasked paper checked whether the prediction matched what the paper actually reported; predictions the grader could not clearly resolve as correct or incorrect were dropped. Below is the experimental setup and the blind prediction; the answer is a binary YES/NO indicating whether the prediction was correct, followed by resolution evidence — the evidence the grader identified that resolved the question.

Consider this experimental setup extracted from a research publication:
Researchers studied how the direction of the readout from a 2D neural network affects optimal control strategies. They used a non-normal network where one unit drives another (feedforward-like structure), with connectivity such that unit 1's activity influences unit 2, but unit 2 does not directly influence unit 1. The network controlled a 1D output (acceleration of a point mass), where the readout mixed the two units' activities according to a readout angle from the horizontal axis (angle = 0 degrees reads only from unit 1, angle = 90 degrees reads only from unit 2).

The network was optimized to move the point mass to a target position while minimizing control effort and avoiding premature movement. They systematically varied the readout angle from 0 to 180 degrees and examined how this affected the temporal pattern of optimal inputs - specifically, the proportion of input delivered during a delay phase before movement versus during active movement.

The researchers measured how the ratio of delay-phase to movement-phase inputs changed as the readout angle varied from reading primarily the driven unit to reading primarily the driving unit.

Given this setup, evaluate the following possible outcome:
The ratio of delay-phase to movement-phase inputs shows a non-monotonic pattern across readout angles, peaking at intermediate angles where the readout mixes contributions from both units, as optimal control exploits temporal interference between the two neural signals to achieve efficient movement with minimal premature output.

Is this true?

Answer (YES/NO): NO